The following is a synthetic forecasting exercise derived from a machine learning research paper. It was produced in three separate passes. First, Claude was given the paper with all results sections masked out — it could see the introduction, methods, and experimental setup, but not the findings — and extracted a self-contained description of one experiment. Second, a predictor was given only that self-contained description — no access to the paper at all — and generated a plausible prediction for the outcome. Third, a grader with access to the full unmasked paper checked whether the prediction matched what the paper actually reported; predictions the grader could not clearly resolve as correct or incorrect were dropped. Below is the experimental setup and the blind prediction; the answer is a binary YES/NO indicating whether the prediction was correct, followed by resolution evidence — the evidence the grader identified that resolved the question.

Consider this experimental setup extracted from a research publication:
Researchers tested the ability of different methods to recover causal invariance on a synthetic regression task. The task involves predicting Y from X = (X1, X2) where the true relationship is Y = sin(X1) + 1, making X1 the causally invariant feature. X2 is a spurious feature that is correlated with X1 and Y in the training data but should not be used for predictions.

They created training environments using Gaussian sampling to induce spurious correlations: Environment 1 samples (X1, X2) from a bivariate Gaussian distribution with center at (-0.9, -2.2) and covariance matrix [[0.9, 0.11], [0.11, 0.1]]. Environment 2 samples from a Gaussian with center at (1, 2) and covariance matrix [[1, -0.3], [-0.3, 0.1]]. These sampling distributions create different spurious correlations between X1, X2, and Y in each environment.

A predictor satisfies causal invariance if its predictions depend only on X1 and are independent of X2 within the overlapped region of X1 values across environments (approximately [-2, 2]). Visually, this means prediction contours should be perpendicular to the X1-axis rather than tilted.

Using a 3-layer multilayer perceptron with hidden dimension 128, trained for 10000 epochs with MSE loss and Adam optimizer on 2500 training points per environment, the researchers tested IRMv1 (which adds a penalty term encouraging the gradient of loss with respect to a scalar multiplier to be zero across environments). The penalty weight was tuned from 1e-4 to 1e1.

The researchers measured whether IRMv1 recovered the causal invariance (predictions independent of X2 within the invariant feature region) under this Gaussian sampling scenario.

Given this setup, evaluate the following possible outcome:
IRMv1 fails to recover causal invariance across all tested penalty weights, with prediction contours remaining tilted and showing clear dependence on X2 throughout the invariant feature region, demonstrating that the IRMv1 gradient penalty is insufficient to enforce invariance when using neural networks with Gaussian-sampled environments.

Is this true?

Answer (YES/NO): YES